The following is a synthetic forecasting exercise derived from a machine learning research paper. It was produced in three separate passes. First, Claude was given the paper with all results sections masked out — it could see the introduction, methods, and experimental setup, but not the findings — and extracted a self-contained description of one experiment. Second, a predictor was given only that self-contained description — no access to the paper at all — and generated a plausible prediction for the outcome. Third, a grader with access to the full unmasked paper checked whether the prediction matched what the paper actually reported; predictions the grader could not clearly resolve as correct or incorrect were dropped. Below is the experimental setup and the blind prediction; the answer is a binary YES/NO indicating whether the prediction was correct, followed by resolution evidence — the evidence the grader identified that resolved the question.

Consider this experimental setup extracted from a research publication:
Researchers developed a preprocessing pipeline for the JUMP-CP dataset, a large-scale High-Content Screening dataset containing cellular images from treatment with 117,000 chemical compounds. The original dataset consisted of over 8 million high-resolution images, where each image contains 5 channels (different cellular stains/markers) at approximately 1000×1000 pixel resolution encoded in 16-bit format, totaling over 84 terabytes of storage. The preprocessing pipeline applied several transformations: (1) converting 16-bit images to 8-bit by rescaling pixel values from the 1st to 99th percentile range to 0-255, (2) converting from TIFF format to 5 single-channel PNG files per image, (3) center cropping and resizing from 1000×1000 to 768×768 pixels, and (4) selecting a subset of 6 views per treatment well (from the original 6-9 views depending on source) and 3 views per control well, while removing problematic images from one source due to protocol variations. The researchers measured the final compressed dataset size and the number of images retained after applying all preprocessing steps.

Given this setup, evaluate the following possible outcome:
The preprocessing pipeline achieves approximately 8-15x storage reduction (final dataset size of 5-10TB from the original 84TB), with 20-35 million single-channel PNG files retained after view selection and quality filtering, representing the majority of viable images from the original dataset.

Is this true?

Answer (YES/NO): YES